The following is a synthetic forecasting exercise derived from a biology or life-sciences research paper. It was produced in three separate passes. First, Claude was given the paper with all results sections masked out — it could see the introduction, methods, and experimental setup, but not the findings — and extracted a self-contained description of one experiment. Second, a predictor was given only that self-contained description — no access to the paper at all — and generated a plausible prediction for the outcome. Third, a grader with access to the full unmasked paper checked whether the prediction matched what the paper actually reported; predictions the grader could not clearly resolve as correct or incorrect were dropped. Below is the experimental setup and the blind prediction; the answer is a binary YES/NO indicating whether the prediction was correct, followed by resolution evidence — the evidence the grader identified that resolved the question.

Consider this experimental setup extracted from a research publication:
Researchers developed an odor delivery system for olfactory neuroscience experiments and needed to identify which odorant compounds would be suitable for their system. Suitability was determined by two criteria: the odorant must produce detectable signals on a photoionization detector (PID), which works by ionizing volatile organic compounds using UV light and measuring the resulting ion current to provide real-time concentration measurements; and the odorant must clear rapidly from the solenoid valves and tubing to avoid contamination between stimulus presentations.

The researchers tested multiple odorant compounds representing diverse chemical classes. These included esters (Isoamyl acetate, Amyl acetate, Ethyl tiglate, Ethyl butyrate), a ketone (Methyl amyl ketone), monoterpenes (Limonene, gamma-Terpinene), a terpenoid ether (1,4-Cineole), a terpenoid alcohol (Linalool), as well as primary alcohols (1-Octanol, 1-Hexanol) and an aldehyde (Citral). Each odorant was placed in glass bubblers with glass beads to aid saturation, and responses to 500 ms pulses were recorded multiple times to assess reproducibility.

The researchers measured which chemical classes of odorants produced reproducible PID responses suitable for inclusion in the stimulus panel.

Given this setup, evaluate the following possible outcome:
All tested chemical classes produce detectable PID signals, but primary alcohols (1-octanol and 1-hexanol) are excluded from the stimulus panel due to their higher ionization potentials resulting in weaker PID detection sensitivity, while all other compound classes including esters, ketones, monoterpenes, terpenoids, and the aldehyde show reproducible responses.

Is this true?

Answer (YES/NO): NO